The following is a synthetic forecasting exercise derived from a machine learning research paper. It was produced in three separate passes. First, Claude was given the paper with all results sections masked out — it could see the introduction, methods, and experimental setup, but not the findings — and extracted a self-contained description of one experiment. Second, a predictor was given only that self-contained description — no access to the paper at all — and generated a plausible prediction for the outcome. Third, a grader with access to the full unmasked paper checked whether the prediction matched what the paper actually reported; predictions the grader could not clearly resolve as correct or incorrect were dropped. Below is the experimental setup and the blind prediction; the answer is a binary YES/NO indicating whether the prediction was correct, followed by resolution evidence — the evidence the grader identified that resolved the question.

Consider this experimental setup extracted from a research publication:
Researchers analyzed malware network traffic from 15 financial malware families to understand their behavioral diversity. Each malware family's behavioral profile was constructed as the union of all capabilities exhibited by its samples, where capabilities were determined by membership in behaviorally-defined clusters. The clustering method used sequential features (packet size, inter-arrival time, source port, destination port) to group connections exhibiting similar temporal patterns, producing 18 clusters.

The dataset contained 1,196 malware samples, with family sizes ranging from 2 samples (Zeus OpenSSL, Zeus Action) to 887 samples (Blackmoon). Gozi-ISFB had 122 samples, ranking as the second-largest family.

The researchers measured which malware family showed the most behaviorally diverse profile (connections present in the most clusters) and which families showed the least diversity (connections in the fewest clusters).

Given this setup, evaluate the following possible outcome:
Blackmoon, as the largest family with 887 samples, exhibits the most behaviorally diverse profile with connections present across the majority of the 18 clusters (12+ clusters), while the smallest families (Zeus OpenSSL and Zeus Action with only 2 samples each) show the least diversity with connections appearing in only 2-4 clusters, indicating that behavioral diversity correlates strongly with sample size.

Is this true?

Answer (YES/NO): NO